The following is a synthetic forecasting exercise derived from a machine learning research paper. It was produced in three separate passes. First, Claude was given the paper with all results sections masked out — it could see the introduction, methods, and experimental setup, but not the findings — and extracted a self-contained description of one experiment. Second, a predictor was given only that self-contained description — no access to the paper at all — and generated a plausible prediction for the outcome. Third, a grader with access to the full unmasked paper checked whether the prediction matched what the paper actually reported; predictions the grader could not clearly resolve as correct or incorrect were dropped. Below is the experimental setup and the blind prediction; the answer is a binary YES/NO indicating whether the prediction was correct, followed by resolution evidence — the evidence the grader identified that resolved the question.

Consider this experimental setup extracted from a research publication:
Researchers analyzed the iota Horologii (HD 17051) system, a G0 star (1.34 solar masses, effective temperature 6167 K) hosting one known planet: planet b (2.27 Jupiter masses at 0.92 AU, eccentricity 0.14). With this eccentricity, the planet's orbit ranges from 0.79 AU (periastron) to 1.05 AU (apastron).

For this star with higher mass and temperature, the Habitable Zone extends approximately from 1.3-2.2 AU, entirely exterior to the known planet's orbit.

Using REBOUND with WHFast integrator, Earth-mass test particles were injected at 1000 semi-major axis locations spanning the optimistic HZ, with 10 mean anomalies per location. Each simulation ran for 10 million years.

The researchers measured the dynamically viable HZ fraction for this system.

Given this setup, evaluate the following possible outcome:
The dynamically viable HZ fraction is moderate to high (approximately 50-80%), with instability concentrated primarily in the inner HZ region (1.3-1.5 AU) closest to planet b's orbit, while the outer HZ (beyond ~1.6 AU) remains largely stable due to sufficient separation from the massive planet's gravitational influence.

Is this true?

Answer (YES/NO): YES